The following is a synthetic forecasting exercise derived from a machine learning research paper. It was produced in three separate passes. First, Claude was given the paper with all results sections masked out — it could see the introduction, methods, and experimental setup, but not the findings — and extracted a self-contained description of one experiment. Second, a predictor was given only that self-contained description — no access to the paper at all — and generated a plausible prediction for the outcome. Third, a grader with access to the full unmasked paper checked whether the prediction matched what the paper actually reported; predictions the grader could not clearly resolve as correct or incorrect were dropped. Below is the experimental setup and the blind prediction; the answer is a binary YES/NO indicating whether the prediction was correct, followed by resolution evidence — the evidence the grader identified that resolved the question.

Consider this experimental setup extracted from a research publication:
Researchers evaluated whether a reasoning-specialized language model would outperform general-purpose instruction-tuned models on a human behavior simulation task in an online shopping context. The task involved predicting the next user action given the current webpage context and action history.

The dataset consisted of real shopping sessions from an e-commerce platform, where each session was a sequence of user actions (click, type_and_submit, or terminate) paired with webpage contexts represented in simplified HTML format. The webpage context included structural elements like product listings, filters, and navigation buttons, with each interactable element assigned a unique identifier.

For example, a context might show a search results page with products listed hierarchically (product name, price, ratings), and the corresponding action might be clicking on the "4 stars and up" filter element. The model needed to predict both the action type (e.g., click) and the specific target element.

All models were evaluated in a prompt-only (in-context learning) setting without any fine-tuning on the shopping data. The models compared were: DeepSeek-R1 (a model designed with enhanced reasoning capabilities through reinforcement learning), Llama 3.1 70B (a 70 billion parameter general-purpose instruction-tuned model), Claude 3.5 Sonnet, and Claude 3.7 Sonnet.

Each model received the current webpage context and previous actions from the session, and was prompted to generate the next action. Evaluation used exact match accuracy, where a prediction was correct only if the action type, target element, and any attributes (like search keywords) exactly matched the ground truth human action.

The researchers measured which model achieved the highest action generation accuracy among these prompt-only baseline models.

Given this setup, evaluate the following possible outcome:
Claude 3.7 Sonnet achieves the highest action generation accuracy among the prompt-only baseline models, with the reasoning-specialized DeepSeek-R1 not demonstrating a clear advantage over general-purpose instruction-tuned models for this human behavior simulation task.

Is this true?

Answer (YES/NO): NO